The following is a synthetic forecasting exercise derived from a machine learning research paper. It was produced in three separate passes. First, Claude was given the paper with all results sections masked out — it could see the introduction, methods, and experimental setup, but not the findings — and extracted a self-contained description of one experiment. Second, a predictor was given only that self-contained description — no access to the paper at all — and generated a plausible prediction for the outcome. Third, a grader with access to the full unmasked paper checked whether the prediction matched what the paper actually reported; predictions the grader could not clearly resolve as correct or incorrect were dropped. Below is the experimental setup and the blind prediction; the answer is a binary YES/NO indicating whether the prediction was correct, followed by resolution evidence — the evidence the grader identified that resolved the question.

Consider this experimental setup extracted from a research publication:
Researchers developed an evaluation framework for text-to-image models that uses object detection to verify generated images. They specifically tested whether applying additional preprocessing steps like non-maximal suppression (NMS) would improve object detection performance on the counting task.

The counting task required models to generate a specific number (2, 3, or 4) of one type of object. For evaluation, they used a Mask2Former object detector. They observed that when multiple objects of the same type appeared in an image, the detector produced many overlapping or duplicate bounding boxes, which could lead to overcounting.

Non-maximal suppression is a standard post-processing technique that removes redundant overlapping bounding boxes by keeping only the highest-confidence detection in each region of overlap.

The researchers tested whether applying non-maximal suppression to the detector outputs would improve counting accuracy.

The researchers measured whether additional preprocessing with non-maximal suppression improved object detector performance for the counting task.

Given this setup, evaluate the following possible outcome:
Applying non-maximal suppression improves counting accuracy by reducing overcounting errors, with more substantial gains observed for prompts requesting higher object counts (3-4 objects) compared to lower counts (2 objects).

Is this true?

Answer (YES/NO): NO